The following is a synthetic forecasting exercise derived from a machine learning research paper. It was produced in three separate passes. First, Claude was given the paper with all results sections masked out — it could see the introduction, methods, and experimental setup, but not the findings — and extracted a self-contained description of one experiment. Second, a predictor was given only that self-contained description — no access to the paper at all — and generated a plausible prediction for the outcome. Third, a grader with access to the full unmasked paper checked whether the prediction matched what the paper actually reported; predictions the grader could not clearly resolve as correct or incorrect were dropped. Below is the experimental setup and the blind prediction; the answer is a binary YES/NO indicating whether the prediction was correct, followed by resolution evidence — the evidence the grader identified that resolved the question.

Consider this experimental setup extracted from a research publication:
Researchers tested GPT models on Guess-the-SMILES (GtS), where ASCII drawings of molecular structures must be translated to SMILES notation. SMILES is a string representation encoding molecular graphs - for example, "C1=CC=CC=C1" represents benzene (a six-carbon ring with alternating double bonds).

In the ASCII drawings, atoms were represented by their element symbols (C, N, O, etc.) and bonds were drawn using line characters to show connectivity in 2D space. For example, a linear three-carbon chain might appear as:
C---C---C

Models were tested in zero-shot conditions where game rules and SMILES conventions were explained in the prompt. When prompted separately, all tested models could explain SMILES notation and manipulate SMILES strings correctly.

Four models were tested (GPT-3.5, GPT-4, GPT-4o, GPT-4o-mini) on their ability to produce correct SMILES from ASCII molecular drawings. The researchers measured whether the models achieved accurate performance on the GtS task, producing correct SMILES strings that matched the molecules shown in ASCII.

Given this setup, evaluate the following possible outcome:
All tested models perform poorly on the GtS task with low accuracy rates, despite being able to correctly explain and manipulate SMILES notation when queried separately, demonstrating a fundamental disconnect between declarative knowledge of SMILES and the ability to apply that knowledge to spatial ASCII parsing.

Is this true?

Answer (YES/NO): YES